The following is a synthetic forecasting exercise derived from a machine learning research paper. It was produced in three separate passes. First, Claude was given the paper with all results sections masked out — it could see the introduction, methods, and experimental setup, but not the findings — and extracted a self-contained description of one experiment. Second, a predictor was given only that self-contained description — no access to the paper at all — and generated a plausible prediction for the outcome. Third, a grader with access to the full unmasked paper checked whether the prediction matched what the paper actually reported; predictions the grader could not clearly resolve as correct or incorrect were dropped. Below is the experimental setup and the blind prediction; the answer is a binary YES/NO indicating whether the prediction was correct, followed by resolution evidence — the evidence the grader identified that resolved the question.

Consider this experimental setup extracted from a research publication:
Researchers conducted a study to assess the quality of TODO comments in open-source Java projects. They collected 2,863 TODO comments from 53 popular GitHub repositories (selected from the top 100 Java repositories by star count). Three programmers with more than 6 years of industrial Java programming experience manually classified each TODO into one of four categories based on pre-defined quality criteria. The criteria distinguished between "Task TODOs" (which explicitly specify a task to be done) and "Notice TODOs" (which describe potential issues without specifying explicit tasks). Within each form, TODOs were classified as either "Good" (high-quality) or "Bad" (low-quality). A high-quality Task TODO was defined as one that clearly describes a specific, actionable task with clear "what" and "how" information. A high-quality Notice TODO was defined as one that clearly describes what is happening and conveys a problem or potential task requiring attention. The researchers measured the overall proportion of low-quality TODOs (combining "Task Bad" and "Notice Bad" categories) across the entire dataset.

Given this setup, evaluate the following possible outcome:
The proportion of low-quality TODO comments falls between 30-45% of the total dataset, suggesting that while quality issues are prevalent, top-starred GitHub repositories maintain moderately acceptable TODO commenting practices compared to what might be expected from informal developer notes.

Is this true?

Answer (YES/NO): NO